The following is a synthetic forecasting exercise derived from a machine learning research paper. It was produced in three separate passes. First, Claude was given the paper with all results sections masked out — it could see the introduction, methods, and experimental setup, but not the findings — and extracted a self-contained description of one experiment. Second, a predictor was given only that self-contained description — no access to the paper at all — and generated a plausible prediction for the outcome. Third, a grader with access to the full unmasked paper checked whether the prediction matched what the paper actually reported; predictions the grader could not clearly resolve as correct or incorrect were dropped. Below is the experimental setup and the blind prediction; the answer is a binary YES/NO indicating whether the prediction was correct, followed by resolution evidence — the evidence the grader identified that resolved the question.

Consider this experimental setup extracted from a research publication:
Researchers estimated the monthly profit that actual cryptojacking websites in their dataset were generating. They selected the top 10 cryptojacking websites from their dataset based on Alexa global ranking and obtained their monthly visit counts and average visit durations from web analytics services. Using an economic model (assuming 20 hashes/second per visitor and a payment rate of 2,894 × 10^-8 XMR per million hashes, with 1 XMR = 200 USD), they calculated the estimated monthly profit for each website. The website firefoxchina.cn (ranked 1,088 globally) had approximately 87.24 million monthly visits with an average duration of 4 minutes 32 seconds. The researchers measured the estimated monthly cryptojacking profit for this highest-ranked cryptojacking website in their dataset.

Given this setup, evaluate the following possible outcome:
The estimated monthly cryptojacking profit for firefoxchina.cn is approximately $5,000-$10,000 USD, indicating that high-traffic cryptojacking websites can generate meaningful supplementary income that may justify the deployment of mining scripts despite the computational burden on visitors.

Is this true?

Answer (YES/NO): NO